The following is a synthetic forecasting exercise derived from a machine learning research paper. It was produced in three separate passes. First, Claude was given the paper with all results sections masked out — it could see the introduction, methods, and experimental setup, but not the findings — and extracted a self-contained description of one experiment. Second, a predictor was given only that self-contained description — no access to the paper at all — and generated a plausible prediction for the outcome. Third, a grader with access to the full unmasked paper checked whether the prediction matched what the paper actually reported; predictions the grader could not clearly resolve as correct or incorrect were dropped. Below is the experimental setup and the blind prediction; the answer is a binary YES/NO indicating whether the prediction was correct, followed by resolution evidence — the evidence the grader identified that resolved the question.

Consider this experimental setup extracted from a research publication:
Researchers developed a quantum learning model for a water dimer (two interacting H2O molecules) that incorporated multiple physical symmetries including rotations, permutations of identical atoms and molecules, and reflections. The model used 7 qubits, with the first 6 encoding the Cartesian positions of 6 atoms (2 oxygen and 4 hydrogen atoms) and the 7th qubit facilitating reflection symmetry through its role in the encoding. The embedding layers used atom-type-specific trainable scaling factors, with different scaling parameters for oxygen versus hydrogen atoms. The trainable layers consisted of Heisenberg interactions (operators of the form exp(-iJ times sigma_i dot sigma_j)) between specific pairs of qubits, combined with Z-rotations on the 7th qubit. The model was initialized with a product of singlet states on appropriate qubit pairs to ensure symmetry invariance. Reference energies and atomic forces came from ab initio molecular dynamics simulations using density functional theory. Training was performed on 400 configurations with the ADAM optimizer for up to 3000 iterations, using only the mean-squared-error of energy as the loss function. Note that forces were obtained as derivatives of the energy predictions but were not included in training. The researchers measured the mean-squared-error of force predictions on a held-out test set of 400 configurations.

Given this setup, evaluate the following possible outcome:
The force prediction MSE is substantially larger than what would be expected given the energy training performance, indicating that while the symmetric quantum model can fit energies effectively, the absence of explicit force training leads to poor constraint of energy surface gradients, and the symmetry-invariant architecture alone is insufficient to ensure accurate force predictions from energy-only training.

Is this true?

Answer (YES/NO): YES